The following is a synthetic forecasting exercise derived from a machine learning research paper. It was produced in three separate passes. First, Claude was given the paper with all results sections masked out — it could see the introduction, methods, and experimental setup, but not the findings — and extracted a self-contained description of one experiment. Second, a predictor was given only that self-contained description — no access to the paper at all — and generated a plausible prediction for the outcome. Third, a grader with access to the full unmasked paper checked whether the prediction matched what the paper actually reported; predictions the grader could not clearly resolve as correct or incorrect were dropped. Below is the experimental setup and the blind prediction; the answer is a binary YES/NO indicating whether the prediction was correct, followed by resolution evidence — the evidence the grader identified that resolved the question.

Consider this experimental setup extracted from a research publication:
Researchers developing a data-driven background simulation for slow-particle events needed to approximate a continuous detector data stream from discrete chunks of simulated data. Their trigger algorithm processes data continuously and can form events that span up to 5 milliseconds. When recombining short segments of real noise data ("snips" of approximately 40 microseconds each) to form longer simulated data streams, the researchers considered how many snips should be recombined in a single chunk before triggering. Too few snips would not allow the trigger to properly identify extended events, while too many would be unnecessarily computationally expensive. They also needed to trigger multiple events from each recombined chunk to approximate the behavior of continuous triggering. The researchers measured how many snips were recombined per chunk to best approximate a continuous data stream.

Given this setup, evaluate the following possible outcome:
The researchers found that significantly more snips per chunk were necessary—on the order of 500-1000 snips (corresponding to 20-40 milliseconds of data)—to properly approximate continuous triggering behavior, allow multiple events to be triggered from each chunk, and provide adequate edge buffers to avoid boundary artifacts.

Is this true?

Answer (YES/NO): NO